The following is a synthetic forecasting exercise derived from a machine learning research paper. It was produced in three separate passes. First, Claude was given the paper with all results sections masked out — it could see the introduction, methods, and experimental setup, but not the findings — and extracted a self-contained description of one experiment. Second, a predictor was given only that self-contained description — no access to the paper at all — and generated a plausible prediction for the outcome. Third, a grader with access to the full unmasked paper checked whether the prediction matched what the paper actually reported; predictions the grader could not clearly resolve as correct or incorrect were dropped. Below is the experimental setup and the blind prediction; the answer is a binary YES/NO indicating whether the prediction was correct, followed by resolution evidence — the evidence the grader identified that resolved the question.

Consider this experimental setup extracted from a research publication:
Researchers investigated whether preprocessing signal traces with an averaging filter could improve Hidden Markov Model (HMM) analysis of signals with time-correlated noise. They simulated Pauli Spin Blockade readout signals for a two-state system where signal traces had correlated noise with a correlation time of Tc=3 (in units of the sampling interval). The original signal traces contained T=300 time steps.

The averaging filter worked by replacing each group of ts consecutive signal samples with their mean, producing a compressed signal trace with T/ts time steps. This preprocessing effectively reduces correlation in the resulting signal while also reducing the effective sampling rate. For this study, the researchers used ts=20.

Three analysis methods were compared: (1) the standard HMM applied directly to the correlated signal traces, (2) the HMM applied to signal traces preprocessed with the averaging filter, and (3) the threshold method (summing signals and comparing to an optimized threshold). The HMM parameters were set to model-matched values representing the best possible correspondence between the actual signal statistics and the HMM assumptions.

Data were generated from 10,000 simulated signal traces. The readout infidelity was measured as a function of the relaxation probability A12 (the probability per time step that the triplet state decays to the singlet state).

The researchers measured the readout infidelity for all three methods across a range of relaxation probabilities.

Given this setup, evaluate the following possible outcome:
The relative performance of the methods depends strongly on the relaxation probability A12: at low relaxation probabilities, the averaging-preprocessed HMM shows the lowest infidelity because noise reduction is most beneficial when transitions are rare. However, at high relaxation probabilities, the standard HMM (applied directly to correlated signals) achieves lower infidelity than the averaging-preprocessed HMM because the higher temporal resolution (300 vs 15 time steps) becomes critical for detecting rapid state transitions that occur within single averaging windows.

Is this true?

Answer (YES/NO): NO